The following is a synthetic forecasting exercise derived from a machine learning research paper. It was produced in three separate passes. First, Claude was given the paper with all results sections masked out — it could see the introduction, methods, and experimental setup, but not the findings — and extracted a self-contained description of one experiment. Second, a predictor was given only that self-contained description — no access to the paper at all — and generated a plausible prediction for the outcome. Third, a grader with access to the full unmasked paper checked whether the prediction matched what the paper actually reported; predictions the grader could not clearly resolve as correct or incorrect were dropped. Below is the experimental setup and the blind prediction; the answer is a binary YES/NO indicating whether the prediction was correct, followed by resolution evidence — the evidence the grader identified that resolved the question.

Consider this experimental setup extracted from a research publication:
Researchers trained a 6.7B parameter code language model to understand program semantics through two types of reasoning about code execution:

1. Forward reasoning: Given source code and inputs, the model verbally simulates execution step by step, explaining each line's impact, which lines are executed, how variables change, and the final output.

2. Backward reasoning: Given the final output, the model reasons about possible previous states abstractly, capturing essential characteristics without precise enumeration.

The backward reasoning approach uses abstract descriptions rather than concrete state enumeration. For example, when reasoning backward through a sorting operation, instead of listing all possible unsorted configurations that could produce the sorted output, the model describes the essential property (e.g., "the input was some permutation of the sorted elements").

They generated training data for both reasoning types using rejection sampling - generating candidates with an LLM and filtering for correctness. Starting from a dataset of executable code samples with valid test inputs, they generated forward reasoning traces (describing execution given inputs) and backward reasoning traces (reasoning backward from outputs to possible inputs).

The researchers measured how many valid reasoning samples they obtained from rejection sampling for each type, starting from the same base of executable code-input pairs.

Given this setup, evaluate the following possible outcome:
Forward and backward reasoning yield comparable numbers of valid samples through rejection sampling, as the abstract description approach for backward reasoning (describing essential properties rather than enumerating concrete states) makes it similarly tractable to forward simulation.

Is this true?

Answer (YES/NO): NO